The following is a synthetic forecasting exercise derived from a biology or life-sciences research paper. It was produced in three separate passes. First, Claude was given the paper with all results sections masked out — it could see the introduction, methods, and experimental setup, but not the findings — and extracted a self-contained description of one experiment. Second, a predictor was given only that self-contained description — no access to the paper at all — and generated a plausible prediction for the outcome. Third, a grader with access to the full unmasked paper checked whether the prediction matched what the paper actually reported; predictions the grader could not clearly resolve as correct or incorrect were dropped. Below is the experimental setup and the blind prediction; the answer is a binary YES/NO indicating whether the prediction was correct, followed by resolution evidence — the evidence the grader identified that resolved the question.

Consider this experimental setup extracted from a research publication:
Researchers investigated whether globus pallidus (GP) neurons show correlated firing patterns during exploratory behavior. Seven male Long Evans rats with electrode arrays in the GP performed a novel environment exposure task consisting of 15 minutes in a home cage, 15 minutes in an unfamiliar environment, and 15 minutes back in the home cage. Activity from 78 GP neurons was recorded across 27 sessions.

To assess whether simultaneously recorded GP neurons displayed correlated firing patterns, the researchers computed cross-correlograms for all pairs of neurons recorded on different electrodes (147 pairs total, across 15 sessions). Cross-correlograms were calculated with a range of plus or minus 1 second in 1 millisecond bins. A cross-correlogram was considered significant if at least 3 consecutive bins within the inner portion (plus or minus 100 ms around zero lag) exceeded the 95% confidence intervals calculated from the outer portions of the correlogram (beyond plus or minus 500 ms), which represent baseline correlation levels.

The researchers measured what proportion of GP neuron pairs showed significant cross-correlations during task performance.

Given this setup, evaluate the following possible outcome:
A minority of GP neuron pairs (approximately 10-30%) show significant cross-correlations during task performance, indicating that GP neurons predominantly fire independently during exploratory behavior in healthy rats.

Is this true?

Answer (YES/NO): NO